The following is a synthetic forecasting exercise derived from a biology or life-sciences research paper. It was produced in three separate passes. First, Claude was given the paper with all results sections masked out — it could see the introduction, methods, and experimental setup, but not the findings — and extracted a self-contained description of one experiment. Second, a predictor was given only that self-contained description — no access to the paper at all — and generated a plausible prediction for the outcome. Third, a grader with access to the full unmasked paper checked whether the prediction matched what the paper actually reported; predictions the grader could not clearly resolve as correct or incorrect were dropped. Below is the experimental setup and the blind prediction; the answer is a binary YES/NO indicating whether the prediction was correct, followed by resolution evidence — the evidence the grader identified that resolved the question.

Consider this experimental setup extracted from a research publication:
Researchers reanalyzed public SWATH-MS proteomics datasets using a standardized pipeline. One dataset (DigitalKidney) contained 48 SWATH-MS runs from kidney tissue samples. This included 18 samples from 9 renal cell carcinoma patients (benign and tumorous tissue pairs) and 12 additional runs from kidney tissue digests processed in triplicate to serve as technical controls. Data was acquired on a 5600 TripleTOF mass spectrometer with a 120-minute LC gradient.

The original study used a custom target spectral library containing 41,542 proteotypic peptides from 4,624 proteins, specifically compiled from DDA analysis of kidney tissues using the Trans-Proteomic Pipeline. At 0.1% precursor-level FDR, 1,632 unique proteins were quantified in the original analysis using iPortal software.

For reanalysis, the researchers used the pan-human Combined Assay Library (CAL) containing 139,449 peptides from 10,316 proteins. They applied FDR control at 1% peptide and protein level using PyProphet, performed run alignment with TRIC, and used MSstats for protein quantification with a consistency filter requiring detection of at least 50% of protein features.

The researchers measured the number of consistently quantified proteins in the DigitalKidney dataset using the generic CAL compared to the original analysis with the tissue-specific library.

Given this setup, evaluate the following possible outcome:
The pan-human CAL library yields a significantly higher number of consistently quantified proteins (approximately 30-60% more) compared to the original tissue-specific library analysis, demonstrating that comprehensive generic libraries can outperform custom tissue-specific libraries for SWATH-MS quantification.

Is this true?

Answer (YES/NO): NO